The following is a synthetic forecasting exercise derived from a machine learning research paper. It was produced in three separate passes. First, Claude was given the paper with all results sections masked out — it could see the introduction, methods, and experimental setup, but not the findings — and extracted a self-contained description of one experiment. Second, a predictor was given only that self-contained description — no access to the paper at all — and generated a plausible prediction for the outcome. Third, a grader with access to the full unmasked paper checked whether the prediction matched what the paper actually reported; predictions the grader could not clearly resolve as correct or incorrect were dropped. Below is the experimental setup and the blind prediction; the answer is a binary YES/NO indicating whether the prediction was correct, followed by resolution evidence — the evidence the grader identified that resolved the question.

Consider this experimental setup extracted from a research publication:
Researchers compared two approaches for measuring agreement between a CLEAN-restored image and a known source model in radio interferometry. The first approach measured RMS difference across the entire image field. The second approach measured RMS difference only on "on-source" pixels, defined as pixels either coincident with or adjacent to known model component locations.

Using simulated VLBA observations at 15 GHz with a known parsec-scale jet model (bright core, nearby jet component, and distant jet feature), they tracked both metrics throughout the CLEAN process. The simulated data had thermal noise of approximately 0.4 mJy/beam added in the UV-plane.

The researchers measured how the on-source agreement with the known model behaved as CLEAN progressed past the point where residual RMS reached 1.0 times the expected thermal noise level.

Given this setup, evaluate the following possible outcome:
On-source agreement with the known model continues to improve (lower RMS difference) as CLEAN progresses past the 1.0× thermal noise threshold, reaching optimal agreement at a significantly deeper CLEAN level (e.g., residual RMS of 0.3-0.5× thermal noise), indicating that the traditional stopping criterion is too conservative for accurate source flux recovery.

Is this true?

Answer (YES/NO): YES